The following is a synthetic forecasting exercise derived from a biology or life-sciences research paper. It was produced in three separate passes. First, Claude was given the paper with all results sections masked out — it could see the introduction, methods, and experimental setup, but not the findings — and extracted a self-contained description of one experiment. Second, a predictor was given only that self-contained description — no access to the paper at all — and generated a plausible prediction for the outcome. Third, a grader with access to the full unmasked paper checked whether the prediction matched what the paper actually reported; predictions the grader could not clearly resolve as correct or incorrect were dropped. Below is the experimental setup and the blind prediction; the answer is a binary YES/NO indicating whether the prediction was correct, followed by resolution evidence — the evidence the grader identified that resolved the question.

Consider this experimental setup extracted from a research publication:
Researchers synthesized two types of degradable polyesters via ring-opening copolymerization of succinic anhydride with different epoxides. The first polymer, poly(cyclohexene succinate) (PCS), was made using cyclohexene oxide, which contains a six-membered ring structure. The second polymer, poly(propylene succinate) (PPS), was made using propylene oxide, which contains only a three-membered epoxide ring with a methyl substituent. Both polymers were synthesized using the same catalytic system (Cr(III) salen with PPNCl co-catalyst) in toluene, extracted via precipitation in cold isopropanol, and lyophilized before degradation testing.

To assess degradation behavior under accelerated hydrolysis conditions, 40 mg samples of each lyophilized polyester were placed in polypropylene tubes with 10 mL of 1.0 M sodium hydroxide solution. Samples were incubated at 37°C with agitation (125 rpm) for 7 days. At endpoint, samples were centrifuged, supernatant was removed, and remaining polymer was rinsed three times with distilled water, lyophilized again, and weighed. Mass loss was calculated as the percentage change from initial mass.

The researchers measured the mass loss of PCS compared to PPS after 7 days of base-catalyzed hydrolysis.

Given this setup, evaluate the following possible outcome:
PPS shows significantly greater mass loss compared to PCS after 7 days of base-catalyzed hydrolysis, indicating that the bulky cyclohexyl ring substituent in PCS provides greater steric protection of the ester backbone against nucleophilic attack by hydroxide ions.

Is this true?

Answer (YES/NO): YES